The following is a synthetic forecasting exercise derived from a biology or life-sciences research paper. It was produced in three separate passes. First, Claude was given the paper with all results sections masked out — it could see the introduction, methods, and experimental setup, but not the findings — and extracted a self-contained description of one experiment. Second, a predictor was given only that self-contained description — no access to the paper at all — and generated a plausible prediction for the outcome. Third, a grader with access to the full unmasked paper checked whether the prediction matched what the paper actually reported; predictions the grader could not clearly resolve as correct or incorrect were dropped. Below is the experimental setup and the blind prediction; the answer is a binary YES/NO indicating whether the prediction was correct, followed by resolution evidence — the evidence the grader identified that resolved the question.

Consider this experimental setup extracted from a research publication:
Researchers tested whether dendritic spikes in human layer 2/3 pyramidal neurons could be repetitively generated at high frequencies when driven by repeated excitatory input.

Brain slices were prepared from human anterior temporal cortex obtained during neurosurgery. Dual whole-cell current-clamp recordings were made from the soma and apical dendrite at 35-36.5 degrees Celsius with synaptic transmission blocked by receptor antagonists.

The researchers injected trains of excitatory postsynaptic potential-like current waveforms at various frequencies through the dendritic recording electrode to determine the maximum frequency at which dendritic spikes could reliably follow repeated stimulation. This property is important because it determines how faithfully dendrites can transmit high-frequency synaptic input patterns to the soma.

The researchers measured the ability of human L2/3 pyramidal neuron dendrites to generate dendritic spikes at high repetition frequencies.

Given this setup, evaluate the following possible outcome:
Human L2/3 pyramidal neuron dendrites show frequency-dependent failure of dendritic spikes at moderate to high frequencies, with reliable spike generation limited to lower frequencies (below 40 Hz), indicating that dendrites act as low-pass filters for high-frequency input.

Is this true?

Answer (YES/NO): NO